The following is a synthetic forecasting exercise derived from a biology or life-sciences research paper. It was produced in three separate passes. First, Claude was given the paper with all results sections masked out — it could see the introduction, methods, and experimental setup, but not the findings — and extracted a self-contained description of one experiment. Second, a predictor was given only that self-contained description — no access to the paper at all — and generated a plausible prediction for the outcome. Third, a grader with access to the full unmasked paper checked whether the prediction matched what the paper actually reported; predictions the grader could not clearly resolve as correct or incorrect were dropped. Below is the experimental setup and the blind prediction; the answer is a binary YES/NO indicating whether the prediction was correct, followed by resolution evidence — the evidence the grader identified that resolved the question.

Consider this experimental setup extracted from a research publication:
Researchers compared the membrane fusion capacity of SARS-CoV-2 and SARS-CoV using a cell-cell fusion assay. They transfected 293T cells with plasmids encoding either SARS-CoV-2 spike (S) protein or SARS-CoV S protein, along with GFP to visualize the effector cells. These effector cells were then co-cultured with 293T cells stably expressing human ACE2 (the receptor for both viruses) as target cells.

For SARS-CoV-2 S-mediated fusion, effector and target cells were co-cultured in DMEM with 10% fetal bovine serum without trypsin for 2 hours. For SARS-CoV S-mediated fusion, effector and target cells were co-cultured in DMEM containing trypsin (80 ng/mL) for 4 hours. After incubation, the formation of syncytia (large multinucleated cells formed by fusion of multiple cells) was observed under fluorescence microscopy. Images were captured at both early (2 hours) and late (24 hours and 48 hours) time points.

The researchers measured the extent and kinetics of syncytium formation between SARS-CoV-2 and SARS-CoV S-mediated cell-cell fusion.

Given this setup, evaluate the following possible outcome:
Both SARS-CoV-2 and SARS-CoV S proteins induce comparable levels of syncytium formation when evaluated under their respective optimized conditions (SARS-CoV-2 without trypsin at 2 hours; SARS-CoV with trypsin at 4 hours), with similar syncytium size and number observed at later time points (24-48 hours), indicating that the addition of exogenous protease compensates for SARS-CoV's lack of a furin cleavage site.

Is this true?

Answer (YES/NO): NO